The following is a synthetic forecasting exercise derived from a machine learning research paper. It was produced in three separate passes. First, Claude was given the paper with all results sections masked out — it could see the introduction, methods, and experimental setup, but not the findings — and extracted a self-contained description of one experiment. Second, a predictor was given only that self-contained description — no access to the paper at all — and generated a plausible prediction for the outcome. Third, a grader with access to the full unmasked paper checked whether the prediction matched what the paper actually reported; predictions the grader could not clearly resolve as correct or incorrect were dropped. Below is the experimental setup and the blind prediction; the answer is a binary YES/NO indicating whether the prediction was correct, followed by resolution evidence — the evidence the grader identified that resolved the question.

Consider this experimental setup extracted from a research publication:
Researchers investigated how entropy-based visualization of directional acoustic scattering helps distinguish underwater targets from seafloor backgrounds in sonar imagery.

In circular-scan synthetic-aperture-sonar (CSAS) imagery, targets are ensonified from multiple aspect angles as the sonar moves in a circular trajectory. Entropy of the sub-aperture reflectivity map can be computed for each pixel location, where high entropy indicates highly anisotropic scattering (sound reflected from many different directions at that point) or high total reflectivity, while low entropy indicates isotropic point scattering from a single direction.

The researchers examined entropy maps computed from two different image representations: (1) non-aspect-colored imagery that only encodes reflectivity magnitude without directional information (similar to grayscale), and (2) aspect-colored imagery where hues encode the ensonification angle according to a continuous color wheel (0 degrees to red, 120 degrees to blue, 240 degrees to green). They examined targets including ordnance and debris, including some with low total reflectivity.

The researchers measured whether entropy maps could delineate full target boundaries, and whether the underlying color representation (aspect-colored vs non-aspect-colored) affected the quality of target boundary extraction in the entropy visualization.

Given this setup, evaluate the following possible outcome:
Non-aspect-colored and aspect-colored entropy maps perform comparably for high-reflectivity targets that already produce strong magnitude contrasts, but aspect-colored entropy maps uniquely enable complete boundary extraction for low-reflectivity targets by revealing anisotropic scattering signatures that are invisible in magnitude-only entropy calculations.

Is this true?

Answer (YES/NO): NO